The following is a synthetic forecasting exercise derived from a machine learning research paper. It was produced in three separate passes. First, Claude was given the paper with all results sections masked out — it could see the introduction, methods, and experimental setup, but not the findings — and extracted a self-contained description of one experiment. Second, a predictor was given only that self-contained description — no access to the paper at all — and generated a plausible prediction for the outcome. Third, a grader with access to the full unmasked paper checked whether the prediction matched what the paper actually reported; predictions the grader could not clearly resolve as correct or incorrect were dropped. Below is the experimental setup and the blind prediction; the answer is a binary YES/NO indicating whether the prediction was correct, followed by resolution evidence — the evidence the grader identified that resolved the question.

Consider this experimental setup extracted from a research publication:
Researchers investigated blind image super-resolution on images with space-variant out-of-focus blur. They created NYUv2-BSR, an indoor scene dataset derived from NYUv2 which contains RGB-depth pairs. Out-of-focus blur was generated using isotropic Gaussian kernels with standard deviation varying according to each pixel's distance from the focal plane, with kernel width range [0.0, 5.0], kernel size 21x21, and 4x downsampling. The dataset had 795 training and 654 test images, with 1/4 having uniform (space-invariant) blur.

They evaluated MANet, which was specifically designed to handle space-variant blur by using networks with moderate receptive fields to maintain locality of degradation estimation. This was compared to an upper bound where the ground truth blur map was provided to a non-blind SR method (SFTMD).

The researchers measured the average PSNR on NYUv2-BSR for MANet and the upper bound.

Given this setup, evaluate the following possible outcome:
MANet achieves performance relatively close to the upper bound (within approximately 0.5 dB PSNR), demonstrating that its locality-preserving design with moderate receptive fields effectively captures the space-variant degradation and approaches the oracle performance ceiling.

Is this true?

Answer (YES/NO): NO